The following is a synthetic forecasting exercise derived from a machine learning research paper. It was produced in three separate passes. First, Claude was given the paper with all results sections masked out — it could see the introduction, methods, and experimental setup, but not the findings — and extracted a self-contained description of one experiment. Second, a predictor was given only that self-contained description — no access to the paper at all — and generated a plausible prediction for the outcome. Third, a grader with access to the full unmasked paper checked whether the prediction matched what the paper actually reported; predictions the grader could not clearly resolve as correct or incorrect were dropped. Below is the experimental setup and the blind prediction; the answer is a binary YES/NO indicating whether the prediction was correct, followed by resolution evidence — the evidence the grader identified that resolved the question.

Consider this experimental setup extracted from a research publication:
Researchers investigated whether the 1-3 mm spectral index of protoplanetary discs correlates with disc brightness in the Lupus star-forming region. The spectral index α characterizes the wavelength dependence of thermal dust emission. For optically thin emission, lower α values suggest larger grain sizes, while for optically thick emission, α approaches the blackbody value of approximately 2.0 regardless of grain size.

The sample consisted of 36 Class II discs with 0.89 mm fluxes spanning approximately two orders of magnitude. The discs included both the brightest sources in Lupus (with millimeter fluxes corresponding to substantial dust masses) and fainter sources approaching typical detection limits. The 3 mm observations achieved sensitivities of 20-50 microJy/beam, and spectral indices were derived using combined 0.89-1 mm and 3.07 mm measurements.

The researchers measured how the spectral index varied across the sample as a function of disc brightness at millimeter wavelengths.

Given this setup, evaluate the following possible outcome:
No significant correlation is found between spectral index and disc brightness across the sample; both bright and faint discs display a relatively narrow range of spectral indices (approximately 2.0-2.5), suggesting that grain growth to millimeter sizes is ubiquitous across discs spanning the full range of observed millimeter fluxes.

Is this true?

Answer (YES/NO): NO